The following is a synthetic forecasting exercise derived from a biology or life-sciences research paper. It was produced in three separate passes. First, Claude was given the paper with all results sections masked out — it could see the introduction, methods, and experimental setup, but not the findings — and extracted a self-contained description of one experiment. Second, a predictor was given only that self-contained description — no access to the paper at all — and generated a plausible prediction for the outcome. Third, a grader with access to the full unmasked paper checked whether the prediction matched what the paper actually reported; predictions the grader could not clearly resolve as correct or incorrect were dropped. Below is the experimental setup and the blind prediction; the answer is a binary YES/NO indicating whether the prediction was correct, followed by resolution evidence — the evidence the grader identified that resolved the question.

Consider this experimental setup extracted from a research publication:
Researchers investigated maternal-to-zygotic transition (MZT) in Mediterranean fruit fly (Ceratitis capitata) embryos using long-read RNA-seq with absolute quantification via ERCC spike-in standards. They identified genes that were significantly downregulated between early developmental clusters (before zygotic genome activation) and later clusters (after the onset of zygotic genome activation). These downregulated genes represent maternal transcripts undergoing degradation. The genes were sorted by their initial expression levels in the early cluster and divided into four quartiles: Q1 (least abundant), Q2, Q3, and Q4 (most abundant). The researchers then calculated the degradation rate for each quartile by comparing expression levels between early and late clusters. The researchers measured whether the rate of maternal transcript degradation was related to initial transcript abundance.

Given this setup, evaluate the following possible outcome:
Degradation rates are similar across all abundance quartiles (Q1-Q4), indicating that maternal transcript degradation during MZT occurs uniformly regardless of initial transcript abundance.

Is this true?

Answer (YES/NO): NO